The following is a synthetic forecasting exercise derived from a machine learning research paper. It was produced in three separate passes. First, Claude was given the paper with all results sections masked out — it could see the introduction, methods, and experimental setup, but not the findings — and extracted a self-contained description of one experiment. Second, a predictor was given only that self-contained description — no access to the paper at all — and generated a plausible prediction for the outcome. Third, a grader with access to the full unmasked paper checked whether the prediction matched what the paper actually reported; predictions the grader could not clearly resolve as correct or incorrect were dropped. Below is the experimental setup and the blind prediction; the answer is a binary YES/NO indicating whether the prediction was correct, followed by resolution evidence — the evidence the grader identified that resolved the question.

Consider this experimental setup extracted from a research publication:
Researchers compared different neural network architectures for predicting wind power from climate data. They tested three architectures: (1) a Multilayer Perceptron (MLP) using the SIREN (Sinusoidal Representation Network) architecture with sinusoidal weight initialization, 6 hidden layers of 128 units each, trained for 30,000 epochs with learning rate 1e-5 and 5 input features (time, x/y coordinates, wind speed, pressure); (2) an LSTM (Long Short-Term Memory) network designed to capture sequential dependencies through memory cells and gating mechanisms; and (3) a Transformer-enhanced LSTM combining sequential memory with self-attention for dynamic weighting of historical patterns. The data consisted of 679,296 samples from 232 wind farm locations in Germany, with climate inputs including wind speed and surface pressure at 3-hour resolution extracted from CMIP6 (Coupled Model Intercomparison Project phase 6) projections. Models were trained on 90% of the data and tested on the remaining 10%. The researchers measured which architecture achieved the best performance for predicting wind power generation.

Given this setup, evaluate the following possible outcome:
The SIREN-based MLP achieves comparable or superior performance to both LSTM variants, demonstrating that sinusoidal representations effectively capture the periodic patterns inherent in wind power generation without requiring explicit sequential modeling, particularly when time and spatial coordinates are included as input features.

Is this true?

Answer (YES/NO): NO